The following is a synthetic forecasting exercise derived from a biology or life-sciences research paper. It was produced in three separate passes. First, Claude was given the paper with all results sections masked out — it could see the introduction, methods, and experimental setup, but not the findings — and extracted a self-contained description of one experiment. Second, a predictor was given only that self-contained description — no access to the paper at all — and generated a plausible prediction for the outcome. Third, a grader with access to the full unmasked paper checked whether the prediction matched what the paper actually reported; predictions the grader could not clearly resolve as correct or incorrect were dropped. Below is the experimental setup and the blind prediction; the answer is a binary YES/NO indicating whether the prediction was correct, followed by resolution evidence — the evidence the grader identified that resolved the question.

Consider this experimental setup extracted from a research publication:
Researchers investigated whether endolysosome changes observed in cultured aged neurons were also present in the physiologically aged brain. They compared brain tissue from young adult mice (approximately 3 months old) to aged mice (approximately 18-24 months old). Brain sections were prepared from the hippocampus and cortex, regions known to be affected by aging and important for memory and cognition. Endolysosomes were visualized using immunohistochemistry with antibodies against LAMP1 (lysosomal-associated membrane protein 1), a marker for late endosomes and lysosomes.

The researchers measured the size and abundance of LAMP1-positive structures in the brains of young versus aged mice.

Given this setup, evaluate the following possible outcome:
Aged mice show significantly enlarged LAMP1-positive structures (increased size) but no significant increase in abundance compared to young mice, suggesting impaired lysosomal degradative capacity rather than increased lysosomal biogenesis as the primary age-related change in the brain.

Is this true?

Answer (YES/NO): YES